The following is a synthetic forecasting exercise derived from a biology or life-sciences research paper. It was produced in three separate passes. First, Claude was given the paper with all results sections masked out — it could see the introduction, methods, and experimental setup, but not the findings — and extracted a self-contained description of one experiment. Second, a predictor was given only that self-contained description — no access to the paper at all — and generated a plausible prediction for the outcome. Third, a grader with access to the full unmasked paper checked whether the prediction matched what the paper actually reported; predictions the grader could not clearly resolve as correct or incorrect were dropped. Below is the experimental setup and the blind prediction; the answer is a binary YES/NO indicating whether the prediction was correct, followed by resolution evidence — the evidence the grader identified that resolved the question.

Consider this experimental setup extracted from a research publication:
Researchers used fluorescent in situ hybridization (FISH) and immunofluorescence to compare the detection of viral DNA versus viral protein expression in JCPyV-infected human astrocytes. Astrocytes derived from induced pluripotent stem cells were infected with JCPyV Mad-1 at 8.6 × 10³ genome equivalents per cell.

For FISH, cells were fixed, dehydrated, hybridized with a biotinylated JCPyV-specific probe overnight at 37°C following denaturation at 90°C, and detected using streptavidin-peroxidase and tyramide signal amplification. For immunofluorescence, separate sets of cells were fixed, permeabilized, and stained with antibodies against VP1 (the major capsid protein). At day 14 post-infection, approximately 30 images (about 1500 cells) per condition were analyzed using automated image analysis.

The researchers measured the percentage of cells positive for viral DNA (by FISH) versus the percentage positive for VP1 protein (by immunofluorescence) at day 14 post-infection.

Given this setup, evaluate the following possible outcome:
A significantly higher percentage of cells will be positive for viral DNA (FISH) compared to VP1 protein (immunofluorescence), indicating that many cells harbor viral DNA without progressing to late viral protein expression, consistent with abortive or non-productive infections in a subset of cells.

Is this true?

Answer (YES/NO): YES